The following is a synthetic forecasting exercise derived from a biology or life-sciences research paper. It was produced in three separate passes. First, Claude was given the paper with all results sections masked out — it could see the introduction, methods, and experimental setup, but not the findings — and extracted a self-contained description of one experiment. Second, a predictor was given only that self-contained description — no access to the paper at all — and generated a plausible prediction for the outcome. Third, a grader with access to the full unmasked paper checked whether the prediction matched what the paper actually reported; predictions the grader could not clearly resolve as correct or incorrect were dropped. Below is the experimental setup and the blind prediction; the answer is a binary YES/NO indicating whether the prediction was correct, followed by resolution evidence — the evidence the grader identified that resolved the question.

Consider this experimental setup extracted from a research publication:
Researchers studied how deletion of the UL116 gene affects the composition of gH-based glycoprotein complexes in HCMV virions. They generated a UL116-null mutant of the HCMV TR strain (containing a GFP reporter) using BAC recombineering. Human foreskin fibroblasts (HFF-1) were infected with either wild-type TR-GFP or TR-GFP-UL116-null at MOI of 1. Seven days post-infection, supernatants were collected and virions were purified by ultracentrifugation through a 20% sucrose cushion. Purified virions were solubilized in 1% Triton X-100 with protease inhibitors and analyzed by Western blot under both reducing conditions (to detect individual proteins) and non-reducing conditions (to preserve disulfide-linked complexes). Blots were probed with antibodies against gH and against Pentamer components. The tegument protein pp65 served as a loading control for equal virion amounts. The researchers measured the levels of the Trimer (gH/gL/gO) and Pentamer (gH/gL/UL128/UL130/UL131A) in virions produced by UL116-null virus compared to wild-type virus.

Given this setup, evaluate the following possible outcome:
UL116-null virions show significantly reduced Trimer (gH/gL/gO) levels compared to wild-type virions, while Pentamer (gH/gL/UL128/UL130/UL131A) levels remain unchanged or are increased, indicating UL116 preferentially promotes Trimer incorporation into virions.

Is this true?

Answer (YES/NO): NO